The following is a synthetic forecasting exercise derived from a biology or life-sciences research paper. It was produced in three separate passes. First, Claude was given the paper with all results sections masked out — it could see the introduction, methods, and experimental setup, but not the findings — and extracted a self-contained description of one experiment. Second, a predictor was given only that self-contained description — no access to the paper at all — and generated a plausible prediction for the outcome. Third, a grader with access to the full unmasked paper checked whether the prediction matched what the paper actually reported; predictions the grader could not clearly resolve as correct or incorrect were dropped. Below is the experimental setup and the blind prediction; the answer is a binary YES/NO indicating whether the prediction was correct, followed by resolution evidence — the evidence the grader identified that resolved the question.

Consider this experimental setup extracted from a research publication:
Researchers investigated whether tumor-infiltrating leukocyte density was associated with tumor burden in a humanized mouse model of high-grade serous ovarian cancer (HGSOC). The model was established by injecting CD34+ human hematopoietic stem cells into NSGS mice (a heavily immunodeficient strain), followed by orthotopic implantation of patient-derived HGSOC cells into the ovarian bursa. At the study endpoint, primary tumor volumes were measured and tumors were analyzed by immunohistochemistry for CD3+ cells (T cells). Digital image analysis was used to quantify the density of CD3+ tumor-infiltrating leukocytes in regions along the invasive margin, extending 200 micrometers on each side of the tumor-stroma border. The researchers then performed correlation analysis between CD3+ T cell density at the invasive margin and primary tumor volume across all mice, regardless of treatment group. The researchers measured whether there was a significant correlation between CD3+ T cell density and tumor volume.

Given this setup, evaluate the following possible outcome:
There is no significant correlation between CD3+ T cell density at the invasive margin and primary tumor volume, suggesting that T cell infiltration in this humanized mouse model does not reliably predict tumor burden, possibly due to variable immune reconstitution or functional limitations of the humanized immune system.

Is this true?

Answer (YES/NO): YES